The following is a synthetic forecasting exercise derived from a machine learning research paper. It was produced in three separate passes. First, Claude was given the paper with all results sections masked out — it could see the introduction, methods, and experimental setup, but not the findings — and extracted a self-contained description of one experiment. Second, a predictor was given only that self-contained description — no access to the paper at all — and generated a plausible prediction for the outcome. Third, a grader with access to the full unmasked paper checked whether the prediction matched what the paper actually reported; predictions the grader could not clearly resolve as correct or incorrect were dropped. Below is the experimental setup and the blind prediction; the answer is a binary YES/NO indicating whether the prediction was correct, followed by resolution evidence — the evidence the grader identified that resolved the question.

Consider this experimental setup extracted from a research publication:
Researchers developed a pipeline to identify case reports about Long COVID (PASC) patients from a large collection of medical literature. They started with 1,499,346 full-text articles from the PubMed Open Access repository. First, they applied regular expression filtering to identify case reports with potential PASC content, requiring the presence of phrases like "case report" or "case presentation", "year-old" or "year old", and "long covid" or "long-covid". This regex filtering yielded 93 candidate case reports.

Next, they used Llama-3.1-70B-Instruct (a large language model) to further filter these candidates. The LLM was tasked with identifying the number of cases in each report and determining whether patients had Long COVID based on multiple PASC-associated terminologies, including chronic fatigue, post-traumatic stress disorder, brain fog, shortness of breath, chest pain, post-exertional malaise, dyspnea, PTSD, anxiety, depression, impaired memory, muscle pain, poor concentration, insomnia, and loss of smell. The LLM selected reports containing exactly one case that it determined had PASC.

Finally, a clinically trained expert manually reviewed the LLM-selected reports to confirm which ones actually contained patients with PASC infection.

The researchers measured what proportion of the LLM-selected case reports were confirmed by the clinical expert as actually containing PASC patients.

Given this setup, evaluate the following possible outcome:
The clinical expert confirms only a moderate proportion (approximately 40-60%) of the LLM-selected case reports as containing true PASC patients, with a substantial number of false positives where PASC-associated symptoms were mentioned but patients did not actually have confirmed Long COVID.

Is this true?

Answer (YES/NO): YES